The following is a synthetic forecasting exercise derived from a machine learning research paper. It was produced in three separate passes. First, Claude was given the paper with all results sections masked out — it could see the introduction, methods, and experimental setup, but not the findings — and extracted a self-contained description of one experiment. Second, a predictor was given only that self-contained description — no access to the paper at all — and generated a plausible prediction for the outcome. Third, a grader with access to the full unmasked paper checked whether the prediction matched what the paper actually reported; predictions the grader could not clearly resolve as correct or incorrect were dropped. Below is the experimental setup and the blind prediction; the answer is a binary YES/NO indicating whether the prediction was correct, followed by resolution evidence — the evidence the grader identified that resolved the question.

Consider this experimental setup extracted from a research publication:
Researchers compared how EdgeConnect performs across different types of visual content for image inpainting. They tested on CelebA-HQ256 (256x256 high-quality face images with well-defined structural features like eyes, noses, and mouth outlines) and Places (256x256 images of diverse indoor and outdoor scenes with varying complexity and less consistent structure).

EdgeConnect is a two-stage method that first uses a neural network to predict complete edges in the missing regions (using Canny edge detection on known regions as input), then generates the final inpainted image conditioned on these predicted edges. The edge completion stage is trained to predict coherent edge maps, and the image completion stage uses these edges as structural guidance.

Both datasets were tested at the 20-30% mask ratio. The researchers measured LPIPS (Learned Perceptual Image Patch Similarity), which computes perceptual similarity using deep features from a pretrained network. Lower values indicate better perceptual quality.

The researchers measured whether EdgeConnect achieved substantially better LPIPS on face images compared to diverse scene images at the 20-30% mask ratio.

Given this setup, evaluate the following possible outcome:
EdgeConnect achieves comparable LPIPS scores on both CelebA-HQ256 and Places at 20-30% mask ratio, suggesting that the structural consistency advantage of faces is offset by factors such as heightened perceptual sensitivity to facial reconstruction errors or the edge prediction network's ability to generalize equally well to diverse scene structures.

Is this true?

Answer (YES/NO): NO